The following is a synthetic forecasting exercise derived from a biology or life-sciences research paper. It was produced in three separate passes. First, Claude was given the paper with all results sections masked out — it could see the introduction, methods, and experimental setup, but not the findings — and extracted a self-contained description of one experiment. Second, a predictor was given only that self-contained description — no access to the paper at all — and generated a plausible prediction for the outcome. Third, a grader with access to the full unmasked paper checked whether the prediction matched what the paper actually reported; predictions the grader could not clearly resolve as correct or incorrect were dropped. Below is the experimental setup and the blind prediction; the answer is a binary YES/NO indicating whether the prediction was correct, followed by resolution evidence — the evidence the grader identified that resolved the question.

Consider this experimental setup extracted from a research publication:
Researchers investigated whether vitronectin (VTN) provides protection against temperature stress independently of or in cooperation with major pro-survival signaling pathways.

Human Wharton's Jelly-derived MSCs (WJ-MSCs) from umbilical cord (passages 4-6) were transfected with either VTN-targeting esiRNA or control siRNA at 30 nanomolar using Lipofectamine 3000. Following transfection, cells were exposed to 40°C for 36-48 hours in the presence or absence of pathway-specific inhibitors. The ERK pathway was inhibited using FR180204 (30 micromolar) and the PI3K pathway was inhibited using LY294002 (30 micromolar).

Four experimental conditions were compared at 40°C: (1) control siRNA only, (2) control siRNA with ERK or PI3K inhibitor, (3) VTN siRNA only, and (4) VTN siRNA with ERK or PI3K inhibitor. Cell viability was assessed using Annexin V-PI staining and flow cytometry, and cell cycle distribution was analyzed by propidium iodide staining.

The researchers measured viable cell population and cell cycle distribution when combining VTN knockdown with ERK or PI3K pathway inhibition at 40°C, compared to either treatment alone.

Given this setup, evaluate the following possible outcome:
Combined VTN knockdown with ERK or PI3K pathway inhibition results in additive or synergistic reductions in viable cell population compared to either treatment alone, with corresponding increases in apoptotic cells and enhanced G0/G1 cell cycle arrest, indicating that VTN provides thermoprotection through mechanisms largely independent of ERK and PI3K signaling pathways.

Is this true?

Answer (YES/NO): NO